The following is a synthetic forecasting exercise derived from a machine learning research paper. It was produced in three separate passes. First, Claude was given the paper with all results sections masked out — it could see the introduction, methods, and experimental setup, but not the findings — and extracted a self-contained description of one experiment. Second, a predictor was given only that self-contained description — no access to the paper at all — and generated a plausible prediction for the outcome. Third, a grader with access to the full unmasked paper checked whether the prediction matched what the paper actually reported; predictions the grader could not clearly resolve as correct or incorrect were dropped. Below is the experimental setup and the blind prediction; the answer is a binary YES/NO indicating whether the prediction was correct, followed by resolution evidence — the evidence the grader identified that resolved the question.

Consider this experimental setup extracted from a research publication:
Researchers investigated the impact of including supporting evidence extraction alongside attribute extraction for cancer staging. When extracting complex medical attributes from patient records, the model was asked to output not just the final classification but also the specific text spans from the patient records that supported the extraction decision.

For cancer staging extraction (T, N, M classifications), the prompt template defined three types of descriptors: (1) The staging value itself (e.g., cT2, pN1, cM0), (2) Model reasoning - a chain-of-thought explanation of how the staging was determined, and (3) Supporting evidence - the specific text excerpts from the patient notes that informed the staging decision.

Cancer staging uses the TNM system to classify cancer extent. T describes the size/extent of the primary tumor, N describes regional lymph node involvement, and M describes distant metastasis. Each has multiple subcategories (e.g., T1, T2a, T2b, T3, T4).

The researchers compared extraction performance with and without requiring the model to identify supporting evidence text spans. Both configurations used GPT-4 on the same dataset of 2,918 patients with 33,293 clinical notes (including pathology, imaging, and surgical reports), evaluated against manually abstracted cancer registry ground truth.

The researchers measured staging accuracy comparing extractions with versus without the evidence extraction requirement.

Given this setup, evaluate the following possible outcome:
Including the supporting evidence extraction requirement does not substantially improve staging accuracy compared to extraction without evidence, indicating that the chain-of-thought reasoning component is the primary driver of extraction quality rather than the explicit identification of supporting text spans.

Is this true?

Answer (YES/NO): NO